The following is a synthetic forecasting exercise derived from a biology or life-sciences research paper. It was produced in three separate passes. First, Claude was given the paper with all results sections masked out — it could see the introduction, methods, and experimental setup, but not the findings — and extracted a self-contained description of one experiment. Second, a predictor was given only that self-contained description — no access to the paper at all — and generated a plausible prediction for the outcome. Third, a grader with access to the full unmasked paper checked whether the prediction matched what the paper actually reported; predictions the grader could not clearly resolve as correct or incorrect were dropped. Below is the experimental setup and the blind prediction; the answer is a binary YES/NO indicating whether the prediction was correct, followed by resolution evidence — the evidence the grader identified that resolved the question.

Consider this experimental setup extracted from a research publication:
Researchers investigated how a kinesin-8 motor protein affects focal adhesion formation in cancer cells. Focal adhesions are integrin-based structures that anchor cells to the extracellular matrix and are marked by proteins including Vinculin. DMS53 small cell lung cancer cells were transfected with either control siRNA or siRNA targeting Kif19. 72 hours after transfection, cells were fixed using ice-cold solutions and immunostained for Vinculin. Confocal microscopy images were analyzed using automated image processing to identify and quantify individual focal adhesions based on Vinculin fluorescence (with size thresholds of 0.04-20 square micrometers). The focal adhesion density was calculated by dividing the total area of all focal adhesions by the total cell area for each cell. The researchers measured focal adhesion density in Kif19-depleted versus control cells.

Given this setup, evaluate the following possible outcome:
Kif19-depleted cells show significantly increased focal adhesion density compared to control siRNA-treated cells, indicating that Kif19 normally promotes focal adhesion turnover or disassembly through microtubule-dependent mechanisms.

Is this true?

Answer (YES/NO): YES